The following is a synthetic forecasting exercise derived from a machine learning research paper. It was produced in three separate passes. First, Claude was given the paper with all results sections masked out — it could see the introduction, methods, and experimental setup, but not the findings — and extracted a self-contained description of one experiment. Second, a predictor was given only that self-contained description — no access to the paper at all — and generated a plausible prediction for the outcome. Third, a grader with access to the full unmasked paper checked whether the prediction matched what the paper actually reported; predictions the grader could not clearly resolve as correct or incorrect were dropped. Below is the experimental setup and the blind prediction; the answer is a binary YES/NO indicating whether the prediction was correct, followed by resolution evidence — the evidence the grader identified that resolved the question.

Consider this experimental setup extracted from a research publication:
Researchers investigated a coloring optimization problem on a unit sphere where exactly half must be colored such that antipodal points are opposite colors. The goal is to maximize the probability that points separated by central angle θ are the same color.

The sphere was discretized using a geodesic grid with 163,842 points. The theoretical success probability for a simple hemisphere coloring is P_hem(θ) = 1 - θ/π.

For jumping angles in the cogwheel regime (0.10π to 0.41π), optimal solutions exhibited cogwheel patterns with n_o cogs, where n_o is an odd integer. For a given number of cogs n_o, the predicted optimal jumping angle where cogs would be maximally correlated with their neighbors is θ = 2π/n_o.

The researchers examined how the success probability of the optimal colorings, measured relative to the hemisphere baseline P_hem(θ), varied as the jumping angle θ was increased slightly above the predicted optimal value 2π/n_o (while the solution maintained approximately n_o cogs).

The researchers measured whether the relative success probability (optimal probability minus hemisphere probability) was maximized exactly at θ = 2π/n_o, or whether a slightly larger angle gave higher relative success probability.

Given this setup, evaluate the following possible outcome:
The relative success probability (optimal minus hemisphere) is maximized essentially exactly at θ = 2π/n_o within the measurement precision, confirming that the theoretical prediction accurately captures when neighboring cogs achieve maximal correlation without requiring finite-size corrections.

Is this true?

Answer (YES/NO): NO